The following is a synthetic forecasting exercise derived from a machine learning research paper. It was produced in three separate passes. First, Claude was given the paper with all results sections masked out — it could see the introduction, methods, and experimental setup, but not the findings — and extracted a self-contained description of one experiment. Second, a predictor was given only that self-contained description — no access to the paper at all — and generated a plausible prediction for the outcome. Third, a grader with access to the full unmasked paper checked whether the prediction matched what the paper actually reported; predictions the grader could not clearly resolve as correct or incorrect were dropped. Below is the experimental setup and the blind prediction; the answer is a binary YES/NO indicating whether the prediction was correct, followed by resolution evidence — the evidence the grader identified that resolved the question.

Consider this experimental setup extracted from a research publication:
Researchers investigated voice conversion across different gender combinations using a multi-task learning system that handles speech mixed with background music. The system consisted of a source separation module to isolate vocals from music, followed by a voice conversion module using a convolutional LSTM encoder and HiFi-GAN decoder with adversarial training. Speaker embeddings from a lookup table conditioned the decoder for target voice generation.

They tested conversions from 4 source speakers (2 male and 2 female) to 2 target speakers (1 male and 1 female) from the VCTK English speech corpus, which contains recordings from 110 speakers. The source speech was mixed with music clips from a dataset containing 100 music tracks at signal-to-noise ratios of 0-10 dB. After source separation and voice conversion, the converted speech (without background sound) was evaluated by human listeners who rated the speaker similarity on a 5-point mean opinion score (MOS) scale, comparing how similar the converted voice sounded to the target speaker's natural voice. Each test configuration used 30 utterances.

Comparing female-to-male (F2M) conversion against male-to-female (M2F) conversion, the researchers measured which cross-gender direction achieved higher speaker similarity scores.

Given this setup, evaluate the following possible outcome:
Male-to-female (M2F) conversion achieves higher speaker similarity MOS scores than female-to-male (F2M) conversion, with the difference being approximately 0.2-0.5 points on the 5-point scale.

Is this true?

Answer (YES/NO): NO